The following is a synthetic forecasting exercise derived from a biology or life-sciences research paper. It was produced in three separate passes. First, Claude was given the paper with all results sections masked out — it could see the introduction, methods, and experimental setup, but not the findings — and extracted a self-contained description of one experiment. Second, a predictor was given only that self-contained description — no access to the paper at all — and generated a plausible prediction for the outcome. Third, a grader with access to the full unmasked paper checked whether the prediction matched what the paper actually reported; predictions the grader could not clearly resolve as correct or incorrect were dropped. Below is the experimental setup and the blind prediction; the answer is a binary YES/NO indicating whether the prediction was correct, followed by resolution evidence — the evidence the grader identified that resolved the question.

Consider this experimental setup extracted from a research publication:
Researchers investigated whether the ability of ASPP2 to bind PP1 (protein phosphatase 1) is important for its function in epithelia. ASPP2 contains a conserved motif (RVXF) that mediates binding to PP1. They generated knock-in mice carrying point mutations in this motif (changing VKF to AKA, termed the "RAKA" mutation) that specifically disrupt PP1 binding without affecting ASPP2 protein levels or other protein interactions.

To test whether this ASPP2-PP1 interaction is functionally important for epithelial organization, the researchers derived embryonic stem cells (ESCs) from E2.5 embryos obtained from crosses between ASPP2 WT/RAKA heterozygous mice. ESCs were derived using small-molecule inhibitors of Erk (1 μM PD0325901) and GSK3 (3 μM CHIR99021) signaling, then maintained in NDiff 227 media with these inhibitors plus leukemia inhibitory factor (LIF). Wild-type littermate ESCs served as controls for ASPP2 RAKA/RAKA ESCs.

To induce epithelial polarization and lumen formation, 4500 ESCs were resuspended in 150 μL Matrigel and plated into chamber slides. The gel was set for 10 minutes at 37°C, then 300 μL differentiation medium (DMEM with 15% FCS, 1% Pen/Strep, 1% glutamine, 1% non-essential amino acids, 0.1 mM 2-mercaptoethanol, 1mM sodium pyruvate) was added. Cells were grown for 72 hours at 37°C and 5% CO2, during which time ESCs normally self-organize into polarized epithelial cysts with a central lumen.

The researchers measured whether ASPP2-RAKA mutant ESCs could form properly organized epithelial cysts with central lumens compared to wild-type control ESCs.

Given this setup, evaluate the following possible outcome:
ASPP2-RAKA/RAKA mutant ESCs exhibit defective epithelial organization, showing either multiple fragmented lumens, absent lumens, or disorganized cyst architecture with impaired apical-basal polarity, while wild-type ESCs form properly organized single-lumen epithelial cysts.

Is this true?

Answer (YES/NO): YES